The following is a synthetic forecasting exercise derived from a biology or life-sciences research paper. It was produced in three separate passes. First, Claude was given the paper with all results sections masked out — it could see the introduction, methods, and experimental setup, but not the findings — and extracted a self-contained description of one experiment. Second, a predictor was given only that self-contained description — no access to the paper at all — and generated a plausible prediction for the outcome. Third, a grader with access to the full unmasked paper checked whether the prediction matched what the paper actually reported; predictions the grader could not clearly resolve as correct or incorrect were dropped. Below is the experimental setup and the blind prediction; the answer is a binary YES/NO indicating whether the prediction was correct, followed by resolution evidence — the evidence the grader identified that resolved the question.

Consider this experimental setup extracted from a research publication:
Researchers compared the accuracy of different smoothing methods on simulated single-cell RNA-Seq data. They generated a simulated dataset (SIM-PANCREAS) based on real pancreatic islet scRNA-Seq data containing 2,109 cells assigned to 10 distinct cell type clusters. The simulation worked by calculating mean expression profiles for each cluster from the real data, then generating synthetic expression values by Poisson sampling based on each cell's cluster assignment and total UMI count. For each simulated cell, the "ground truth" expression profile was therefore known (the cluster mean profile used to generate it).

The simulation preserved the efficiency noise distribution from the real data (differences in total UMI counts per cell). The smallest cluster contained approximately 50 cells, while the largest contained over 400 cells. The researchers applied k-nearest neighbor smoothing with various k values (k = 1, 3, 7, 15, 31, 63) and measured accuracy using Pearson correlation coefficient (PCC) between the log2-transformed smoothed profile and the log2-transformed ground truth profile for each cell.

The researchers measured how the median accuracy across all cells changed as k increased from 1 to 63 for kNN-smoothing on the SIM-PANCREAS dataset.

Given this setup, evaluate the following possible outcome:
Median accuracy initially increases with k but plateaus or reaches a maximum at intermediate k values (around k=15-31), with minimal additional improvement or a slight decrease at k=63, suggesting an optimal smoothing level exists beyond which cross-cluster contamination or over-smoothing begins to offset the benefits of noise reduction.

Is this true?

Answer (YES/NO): NO